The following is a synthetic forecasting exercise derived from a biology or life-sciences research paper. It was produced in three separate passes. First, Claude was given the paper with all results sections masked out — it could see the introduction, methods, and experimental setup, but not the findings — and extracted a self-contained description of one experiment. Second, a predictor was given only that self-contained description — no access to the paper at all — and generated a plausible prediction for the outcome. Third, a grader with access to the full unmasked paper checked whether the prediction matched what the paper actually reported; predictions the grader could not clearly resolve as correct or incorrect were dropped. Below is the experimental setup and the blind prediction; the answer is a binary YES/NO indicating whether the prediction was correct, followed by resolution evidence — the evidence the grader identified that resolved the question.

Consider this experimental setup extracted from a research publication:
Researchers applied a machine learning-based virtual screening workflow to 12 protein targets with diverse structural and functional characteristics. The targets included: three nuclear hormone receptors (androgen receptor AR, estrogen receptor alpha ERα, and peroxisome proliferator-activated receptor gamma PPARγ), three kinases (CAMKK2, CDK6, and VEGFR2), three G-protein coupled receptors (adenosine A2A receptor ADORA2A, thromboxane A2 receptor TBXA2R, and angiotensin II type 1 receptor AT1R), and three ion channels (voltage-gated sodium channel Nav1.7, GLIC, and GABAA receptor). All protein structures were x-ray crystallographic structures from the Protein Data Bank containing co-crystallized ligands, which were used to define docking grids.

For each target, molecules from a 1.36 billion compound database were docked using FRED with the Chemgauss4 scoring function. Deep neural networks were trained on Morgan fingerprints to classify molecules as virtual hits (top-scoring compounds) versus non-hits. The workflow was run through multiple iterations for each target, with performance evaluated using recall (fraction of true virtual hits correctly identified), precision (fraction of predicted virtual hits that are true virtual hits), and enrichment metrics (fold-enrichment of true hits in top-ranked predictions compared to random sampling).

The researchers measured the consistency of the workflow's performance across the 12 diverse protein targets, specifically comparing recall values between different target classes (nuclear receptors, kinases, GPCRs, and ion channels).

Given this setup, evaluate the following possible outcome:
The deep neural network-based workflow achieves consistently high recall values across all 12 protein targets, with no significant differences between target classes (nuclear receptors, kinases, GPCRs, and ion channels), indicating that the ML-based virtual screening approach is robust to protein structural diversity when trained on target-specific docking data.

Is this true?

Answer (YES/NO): YES